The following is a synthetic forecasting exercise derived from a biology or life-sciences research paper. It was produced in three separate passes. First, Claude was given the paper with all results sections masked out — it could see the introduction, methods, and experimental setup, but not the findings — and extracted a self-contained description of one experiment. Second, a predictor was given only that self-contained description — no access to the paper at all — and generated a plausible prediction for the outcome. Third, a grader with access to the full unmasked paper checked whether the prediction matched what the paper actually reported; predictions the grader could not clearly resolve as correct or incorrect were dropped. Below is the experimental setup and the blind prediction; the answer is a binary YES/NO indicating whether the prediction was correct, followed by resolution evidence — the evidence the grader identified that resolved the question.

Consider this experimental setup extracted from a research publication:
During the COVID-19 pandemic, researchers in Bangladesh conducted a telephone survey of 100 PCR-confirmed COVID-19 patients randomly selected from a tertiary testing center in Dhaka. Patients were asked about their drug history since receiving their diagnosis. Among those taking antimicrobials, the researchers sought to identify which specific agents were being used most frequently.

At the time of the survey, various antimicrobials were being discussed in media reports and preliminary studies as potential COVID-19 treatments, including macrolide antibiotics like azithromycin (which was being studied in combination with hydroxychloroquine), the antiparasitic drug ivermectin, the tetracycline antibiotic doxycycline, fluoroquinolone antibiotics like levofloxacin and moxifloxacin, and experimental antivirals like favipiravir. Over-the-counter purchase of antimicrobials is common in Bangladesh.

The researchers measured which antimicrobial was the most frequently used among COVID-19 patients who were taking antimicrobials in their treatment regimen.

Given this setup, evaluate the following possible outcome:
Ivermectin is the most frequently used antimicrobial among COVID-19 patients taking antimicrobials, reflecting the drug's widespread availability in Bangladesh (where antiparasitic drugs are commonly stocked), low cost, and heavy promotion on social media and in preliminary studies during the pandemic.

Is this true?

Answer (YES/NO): NO